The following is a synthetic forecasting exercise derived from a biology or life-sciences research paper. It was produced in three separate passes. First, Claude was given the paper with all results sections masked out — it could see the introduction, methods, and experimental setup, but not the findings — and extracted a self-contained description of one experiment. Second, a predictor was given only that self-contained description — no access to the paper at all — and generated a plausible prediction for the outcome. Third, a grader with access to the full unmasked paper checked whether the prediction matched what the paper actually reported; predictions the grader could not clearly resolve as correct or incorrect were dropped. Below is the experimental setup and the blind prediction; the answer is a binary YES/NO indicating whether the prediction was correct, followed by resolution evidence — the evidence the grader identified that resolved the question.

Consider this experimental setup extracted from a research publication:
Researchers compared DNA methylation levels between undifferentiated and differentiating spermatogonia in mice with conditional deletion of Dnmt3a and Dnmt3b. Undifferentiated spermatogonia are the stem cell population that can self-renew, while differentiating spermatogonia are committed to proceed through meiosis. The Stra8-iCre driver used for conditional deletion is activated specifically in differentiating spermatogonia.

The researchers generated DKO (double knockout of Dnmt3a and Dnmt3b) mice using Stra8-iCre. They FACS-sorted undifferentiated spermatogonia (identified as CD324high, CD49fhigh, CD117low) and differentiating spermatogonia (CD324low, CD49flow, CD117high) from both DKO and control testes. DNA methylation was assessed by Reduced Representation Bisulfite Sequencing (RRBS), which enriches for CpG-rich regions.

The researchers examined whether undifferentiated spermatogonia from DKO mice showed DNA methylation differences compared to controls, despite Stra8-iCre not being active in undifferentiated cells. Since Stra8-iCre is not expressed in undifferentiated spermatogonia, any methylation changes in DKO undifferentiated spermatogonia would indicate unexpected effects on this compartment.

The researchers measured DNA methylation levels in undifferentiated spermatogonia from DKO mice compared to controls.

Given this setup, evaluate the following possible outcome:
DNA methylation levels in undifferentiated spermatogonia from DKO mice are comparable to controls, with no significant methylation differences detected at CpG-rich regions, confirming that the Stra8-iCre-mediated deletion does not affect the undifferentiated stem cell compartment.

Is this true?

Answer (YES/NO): NO